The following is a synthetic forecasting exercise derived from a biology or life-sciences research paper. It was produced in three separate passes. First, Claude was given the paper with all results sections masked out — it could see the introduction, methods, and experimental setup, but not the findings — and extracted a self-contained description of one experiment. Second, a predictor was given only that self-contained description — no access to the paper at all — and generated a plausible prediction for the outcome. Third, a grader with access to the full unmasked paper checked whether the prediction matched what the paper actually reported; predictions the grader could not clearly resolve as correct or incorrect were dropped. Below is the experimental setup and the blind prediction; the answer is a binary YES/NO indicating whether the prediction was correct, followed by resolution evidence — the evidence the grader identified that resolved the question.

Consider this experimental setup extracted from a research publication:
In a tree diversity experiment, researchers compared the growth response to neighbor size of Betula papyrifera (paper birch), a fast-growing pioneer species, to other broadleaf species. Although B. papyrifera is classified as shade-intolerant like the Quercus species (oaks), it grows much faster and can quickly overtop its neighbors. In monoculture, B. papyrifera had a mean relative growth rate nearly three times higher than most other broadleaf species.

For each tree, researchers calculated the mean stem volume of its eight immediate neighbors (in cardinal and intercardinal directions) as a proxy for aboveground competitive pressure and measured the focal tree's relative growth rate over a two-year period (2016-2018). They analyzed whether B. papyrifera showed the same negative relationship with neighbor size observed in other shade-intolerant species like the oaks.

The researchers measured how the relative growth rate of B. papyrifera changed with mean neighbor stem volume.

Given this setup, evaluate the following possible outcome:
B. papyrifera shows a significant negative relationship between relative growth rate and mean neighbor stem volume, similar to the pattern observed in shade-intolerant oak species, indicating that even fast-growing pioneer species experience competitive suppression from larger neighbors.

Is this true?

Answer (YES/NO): NO